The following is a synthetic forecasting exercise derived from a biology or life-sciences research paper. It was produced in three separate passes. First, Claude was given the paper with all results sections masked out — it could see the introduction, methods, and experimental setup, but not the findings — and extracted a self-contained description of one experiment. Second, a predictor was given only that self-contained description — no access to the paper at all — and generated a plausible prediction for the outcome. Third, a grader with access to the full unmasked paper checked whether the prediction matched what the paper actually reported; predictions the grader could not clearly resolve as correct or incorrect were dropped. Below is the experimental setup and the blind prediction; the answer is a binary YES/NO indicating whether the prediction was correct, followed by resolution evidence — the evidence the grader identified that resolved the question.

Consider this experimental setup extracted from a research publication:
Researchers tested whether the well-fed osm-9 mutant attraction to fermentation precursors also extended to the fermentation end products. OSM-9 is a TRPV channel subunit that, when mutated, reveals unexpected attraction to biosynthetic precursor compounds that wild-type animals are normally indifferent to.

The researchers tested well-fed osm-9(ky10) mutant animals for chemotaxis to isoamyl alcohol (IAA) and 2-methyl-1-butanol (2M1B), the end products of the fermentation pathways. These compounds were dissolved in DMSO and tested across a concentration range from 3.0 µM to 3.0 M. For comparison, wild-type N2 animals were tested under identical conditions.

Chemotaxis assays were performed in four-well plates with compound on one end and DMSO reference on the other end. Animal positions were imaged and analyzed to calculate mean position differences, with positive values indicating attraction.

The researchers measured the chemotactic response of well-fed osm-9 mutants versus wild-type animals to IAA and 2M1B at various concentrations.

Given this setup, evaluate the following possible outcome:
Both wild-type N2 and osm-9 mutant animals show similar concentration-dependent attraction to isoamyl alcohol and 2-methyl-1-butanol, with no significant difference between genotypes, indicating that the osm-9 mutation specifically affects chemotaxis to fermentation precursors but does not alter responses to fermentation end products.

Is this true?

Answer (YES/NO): NO